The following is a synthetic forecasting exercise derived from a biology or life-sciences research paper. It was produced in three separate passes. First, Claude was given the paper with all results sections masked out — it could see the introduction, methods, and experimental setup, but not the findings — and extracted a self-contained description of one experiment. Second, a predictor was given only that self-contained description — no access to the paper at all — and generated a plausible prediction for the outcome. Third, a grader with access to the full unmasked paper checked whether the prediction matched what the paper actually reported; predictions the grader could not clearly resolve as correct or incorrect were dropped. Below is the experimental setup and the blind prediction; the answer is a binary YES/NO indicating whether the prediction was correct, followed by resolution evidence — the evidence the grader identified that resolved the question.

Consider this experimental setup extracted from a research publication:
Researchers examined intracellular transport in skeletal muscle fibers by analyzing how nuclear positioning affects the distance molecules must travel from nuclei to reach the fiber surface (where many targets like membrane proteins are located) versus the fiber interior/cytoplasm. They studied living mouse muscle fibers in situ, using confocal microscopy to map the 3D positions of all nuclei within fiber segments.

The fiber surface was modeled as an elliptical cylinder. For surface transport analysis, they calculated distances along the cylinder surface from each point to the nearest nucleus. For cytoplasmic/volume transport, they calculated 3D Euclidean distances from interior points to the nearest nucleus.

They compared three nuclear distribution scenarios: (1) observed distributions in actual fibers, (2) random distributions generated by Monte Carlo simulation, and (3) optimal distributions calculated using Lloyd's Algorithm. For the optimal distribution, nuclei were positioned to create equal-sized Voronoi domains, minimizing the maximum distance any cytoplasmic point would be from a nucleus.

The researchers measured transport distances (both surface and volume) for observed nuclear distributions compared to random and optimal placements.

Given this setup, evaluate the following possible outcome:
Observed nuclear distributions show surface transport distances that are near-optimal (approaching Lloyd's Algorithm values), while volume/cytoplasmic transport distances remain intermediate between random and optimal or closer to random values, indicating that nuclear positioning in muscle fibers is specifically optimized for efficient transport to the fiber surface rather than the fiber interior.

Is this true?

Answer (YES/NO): NO